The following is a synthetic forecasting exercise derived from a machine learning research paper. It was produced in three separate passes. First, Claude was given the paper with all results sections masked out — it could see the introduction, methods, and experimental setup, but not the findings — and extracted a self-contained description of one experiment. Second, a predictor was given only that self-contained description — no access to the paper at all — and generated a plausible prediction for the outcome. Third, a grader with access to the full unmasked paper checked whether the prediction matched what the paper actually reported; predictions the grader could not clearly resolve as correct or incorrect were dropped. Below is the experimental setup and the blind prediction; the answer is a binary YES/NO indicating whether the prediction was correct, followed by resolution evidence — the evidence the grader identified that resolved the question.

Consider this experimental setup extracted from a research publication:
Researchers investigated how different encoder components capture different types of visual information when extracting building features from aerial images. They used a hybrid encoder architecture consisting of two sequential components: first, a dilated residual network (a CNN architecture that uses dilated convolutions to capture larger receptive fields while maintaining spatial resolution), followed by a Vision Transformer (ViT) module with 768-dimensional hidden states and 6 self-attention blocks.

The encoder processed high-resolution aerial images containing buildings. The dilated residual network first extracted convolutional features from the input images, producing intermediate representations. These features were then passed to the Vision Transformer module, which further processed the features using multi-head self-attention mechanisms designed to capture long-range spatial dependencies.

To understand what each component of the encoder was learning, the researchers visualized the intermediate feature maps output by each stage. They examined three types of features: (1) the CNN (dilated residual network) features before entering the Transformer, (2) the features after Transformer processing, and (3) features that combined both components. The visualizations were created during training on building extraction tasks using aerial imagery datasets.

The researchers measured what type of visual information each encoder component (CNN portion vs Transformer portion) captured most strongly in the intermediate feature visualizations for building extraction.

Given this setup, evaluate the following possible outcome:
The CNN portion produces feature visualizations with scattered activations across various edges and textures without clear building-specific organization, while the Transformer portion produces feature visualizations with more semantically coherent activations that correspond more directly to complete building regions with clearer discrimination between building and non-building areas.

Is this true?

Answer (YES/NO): NO